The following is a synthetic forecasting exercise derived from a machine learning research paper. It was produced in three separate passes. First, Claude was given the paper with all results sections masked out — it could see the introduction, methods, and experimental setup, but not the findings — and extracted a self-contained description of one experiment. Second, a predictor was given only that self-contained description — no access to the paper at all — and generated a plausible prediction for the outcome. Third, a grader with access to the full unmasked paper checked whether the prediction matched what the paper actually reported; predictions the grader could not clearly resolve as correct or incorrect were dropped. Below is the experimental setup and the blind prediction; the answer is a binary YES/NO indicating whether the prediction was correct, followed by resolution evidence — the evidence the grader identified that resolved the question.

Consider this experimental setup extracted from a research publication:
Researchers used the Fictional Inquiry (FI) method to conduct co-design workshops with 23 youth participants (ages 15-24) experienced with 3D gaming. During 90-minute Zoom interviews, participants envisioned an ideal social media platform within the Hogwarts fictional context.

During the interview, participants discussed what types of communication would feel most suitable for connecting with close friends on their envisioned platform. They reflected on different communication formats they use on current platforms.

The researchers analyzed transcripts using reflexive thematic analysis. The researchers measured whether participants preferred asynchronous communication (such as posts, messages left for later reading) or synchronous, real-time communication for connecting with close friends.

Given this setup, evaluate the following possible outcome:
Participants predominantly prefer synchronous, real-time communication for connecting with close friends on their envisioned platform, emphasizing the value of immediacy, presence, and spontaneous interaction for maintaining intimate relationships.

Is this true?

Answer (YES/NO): YES